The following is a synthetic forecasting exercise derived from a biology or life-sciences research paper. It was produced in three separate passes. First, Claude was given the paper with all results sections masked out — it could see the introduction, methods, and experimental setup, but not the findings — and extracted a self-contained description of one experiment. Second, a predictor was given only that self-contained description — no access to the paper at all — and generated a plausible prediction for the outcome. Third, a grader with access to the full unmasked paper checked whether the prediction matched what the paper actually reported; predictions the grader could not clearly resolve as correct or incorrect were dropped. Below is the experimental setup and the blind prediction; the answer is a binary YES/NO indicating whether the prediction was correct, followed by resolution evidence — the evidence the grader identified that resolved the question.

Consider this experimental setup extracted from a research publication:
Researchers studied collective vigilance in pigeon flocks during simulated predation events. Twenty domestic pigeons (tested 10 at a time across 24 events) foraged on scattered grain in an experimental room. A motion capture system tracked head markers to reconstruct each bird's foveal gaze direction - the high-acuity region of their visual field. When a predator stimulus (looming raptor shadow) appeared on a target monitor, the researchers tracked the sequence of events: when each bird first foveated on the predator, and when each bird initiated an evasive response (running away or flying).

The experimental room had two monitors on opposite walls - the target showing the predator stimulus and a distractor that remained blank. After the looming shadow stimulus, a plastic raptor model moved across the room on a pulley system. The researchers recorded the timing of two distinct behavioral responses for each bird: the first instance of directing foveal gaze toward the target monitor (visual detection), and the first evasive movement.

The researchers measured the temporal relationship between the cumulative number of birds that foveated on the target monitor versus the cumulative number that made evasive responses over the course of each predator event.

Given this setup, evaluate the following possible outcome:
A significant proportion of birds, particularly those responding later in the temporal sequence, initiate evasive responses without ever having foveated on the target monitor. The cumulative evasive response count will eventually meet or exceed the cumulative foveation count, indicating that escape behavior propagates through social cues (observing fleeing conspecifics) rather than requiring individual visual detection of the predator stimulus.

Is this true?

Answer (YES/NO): NO